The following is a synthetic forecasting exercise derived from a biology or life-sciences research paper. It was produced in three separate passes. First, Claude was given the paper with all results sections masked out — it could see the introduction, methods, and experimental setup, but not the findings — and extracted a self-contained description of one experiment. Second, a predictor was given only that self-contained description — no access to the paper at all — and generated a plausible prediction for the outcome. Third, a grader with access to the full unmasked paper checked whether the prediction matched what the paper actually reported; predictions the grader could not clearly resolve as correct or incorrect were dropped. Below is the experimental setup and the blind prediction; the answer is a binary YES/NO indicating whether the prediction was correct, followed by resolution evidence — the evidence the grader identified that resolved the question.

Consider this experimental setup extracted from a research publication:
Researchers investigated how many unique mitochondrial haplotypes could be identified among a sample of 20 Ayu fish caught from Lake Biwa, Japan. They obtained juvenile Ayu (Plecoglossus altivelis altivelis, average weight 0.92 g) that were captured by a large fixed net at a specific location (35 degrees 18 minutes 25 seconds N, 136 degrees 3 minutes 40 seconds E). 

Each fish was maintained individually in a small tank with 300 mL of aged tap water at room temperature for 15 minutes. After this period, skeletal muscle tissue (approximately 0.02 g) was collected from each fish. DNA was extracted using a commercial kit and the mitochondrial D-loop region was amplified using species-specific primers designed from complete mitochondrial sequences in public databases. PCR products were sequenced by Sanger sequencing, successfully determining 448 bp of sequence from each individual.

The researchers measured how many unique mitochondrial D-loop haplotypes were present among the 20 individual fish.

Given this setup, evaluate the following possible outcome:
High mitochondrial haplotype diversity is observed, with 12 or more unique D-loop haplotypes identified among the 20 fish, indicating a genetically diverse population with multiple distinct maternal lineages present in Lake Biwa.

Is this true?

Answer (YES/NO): YES